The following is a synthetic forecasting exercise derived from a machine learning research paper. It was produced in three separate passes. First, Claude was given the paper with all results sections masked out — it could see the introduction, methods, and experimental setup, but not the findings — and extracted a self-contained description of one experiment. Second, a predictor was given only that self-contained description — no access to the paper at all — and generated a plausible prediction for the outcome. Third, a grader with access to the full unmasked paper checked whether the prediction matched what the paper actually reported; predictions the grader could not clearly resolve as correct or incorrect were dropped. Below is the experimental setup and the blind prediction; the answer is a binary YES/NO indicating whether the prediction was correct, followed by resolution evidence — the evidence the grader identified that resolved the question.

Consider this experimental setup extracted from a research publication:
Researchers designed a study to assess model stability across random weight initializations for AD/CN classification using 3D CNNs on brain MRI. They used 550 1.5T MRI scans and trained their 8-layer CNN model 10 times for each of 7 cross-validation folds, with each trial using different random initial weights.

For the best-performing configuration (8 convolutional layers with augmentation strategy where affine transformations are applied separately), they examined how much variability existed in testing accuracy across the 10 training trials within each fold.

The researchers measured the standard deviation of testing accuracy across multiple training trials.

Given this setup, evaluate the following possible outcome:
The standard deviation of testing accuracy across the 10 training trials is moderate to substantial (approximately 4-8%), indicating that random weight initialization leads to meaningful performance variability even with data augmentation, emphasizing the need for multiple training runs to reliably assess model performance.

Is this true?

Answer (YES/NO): NO